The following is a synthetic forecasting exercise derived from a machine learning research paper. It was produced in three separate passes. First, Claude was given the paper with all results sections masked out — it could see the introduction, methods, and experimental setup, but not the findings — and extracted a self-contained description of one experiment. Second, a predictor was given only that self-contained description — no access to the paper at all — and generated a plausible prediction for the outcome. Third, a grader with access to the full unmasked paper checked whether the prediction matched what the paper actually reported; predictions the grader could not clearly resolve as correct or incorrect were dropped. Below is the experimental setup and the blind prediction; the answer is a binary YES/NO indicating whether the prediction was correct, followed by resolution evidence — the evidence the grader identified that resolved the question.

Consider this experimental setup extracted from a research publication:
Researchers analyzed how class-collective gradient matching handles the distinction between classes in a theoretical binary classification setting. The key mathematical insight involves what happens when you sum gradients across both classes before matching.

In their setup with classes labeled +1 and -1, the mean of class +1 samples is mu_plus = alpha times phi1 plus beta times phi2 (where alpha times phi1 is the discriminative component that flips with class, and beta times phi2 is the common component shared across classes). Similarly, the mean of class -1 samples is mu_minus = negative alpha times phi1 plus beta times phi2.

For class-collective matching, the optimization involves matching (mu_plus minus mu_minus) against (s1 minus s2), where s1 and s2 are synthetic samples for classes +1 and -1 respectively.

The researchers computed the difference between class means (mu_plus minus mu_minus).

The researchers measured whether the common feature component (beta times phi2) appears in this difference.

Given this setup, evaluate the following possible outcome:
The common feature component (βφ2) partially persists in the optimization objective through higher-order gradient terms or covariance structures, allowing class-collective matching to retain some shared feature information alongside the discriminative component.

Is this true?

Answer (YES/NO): NO